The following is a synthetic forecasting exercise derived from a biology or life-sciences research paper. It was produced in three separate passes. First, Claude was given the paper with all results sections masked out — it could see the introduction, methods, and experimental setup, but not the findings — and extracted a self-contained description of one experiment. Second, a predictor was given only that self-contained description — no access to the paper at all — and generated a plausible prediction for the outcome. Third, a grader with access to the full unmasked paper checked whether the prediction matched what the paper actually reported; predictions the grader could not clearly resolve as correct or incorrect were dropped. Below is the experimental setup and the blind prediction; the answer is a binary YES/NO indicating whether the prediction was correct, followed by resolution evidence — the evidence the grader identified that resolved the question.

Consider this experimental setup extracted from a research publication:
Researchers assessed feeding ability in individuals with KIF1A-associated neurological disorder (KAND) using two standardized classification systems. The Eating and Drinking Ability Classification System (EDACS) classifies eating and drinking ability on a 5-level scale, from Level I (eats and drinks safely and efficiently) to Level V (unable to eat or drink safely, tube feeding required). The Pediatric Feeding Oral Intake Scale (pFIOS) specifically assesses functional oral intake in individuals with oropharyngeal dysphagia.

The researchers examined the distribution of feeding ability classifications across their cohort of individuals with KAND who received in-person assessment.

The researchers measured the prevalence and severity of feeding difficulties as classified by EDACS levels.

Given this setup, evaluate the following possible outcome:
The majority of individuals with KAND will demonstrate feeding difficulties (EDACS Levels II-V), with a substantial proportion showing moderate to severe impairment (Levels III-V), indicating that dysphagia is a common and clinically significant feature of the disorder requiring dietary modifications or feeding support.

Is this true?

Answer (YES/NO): NO